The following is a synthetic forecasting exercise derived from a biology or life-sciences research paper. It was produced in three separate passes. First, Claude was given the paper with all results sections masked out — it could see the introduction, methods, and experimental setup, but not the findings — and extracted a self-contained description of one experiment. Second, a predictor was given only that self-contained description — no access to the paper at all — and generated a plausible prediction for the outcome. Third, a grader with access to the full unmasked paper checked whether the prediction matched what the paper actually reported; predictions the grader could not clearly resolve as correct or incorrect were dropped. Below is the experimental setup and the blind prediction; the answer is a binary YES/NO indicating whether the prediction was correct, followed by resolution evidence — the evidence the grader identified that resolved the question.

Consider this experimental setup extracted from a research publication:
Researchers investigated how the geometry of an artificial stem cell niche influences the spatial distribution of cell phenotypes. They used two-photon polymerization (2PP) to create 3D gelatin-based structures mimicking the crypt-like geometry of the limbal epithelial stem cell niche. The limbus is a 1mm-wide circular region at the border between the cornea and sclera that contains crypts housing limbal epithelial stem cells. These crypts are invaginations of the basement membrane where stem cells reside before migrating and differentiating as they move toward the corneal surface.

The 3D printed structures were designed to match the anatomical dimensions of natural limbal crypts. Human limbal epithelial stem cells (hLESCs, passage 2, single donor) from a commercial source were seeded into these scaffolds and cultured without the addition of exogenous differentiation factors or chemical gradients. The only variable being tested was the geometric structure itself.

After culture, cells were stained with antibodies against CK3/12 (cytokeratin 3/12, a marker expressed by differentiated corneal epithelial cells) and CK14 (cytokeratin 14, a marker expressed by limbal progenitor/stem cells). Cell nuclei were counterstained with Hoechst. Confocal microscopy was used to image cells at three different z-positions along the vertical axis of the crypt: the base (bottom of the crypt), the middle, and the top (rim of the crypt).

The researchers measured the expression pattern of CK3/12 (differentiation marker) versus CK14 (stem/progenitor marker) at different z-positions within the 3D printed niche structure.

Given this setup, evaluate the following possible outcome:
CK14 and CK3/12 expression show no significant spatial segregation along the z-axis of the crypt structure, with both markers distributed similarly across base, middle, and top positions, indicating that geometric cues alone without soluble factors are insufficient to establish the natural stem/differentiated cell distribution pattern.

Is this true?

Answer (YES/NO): NO